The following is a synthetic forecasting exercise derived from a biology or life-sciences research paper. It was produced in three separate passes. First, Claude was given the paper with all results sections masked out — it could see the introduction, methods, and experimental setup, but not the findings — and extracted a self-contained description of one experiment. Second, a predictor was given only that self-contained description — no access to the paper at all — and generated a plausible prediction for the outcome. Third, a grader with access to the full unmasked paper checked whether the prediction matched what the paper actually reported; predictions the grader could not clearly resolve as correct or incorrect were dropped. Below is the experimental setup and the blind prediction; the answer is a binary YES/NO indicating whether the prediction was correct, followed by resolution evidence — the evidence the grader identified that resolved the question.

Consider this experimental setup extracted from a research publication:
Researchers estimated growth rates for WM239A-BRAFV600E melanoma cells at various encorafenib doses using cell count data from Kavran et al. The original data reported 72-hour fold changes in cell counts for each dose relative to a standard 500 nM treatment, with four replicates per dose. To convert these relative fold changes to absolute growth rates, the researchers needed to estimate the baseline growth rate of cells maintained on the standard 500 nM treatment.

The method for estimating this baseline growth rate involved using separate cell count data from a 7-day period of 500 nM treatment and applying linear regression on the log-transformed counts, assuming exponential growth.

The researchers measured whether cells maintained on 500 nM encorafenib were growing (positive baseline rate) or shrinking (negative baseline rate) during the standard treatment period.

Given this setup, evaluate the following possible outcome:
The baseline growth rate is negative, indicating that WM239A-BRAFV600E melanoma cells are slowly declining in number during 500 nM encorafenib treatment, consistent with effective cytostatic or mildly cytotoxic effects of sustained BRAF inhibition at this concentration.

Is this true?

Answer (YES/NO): NO